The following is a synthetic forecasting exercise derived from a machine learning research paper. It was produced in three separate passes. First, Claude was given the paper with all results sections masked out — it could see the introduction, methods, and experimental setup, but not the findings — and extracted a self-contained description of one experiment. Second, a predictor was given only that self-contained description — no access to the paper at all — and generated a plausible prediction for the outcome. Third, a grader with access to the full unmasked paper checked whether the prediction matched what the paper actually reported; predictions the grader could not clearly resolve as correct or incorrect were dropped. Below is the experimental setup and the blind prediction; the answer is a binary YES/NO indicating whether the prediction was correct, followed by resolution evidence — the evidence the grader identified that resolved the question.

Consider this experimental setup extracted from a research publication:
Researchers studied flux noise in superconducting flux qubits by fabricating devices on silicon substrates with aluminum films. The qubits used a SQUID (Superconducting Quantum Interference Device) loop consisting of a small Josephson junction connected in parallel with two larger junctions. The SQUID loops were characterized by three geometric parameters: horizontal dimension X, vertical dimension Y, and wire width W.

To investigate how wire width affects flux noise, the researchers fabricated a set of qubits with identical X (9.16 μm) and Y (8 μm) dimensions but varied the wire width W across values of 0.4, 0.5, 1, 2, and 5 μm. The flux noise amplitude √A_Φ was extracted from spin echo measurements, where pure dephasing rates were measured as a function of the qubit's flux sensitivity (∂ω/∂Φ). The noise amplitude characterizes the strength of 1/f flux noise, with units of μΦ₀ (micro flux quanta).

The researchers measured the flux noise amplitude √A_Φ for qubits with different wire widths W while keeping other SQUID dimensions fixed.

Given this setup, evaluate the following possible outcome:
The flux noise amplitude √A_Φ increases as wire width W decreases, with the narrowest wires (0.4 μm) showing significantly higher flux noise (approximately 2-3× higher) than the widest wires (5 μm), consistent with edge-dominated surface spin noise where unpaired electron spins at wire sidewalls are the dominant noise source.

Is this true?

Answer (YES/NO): NO